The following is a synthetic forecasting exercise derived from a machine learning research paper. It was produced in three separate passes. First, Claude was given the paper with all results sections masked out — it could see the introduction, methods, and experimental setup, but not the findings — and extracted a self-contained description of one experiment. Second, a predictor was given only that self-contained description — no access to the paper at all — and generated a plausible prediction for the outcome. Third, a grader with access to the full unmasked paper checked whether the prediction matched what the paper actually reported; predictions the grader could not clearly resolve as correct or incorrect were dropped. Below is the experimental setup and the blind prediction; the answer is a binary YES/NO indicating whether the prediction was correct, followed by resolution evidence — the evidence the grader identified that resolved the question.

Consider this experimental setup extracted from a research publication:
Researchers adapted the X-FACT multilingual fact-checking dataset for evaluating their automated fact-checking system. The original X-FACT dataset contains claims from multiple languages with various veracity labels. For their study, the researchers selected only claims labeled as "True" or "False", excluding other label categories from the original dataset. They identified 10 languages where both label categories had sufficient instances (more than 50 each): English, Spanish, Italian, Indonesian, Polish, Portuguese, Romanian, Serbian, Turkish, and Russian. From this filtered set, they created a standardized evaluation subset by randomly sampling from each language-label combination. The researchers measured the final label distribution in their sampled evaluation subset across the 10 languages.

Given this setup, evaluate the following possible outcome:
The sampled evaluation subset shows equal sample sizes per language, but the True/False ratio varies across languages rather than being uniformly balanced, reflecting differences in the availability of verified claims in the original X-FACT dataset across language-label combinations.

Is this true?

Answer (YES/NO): NO